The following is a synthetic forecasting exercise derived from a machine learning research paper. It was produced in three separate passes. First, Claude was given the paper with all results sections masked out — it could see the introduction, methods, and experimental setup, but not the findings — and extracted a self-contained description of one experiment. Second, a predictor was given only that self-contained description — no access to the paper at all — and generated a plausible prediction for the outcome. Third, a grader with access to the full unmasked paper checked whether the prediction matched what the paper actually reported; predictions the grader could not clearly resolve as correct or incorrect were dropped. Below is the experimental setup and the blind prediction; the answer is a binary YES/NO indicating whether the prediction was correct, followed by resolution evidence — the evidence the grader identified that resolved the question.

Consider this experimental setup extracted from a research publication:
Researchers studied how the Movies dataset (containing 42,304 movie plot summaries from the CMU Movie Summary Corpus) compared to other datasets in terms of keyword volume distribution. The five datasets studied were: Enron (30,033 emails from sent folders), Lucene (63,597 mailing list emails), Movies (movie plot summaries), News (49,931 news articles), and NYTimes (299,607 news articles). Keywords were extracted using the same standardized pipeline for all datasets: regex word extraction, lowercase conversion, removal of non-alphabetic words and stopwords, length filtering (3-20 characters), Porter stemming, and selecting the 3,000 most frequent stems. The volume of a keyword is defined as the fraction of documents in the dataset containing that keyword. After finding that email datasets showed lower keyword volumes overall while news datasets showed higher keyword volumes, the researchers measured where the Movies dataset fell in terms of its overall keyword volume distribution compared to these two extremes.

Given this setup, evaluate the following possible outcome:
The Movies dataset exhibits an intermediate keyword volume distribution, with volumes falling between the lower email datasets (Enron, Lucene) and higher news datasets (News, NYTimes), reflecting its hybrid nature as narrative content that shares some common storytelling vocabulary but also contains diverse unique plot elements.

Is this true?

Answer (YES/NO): YES